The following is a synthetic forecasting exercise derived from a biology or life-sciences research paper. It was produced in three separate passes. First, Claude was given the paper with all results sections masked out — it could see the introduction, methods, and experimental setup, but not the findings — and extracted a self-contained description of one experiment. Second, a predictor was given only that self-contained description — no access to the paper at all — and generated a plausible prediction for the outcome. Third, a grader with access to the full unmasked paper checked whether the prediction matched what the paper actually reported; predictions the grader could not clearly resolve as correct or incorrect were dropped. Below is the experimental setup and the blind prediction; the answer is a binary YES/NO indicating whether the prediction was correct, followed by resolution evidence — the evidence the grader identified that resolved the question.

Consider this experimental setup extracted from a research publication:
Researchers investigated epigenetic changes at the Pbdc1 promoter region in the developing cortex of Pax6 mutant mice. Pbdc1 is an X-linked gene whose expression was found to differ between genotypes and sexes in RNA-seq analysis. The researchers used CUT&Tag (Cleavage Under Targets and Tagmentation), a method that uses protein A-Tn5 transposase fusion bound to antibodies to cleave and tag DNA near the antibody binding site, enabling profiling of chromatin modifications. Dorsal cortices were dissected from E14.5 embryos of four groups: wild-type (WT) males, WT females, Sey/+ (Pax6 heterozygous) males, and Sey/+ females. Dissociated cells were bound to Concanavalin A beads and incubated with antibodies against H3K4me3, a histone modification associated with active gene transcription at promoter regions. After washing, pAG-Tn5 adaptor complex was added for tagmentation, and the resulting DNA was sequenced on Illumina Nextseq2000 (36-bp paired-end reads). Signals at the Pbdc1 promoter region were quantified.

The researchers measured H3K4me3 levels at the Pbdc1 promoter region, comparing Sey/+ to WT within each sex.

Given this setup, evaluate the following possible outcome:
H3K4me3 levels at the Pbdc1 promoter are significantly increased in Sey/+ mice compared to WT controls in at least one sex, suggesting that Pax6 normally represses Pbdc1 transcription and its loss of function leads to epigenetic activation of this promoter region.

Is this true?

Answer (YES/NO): YES